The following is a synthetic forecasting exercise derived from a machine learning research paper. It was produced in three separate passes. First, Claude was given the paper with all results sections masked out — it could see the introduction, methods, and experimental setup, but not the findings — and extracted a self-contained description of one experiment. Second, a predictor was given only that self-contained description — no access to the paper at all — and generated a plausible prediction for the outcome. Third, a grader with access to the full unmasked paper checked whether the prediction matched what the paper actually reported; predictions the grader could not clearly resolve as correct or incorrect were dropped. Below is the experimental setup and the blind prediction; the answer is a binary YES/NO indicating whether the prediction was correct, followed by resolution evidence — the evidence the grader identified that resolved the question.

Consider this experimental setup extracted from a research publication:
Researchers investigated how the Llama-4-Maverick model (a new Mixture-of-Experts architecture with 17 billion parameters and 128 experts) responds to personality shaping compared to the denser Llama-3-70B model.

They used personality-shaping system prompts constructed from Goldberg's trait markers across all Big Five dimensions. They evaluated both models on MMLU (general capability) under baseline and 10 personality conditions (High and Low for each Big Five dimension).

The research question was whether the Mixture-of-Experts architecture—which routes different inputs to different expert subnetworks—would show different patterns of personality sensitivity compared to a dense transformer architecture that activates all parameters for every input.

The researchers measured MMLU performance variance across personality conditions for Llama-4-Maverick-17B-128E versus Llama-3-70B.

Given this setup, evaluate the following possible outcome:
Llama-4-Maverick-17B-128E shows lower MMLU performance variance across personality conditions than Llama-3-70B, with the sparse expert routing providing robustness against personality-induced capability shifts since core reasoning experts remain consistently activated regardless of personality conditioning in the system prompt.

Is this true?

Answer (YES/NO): NO